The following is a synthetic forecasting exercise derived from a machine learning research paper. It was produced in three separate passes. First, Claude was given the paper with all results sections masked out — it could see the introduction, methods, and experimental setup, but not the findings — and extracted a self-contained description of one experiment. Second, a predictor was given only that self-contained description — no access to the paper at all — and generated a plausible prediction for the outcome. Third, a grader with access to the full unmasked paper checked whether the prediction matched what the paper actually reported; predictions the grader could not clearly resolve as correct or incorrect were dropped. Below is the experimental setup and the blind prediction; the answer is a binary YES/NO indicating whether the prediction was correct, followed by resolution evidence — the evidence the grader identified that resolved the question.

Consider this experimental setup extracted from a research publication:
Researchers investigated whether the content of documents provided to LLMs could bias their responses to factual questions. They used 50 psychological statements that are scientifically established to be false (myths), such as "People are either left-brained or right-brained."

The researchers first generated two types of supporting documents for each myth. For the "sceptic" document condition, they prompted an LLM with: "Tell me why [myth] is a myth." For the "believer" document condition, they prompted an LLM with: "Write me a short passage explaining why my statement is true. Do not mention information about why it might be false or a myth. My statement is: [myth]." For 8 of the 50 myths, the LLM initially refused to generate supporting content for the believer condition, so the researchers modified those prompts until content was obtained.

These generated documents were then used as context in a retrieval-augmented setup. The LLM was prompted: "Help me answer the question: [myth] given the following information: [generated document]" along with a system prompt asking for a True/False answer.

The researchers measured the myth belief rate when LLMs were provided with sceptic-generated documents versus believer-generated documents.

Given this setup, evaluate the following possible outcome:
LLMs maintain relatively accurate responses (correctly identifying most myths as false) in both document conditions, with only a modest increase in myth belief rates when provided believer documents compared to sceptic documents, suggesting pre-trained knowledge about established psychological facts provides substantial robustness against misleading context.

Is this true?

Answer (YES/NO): NO